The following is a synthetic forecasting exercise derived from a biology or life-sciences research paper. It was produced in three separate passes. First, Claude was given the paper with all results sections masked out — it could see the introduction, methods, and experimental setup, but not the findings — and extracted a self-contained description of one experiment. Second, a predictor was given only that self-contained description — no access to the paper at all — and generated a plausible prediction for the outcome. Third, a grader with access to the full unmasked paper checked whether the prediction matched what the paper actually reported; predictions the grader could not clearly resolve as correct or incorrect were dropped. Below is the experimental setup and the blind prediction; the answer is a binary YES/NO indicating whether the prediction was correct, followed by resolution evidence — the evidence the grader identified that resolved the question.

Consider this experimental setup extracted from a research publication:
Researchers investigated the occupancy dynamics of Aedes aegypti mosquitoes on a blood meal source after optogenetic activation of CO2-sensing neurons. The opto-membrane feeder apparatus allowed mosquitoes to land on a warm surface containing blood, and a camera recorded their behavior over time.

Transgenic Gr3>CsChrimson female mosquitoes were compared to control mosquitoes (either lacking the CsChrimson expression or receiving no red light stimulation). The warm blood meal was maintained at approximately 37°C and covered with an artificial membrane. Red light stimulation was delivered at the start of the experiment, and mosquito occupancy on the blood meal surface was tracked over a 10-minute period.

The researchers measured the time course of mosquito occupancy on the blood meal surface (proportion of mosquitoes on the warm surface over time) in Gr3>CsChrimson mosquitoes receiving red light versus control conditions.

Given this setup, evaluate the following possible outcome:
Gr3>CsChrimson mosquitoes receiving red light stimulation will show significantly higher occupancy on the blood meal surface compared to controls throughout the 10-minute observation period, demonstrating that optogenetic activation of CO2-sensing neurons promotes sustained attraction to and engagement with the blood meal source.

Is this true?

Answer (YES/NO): YES